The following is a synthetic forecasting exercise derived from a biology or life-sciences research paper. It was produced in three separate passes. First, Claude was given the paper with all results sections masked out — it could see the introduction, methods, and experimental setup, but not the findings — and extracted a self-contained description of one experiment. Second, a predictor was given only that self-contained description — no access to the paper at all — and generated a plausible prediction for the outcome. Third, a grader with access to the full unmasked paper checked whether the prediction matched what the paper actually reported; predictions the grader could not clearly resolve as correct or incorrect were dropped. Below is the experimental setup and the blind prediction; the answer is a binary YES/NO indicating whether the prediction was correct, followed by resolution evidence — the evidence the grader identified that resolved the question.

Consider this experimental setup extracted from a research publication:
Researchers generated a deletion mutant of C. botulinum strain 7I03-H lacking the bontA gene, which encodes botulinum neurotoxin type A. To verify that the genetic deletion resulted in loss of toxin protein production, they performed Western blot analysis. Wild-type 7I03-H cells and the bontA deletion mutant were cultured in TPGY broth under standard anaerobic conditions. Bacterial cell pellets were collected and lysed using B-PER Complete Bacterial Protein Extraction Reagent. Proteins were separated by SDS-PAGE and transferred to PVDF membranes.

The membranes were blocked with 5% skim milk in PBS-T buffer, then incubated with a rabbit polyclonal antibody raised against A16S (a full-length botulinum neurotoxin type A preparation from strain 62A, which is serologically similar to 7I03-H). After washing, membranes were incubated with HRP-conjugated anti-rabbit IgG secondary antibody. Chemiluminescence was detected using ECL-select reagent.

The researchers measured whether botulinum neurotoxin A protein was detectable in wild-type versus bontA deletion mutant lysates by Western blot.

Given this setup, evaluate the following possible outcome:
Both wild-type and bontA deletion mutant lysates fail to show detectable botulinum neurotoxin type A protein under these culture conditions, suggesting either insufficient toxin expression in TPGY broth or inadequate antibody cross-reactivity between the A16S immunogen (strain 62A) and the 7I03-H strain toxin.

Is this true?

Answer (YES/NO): NO